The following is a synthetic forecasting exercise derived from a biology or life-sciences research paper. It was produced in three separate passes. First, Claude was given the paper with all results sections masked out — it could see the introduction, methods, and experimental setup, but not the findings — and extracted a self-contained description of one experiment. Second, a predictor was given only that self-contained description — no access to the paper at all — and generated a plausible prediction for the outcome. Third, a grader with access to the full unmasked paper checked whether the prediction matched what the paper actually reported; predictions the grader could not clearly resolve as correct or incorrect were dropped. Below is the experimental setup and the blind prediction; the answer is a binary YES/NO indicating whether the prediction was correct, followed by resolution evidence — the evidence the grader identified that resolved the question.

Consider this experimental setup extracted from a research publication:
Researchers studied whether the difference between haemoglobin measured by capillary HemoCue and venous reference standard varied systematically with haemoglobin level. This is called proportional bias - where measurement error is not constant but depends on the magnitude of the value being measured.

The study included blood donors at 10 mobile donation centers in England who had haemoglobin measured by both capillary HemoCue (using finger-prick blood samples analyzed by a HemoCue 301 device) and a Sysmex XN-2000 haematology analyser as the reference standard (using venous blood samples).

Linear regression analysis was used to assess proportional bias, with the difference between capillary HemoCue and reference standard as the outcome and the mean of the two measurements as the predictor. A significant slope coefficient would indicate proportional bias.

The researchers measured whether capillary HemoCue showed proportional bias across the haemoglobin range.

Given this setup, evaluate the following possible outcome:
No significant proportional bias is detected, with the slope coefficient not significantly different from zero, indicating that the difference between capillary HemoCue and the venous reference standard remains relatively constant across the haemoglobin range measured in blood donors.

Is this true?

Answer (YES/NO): NO